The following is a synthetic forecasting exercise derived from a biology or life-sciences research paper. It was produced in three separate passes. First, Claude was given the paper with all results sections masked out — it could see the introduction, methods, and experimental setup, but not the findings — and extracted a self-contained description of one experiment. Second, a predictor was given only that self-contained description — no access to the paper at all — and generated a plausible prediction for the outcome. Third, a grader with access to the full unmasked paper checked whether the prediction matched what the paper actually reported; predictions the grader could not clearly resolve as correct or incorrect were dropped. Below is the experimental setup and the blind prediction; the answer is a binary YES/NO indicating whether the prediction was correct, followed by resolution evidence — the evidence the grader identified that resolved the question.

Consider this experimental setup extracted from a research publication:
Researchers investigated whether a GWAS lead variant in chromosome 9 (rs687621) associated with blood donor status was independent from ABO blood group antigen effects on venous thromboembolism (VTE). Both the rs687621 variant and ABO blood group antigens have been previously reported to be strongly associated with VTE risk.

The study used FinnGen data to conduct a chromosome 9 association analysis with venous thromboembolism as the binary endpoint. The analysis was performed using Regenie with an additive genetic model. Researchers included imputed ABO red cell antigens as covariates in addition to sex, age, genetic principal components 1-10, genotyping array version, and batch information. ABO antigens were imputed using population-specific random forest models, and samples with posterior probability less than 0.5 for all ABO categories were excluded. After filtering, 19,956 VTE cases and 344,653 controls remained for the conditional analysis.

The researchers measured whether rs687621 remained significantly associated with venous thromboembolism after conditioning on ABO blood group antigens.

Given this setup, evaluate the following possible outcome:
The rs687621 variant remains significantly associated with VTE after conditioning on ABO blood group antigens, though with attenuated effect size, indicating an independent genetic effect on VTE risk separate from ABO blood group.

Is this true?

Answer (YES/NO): NO